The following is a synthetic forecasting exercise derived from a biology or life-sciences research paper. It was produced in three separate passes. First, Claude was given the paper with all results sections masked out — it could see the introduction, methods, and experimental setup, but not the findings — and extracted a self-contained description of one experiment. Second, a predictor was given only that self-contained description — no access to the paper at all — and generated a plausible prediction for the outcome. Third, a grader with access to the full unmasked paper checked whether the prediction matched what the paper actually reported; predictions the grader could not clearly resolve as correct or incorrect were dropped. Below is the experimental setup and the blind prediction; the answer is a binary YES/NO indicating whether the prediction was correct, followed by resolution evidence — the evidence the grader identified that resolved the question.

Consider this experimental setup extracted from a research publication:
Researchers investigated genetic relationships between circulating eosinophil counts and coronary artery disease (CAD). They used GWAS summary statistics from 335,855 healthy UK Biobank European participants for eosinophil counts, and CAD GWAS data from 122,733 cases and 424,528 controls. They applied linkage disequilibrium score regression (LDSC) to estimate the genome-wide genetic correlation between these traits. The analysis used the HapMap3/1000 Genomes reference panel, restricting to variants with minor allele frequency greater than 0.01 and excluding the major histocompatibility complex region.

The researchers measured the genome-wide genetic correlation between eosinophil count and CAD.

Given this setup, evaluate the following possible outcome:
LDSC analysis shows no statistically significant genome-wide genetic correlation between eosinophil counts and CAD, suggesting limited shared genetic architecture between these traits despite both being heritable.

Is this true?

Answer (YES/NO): NO